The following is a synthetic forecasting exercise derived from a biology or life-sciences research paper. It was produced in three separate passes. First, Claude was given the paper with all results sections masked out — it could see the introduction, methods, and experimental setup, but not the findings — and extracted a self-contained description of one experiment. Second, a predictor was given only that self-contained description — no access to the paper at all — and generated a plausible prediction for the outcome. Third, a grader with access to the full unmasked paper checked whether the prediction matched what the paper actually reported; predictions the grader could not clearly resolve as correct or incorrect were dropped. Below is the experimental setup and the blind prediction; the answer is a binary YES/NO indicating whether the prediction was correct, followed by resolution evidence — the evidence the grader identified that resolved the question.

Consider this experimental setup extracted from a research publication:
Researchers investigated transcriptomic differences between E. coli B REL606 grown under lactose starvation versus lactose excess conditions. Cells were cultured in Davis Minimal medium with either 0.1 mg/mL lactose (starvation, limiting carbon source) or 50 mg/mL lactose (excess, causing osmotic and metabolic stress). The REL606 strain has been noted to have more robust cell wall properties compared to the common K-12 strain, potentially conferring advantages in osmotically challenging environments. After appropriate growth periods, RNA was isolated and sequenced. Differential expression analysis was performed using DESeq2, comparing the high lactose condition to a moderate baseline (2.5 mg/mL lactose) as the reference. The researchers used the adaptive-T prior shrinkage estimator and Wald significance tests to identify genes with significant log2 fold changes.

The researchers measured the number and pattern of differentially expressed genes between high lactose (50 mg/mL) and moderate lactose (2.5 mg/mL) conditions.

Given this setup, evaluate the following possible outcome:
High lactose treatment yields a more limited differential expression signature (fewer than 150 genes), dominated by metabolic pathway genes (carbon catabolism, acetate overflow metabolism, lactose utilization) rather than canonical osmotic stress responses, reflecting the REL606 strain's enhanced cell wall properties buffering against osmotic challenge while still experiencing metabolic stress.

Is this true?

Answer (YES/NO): NO